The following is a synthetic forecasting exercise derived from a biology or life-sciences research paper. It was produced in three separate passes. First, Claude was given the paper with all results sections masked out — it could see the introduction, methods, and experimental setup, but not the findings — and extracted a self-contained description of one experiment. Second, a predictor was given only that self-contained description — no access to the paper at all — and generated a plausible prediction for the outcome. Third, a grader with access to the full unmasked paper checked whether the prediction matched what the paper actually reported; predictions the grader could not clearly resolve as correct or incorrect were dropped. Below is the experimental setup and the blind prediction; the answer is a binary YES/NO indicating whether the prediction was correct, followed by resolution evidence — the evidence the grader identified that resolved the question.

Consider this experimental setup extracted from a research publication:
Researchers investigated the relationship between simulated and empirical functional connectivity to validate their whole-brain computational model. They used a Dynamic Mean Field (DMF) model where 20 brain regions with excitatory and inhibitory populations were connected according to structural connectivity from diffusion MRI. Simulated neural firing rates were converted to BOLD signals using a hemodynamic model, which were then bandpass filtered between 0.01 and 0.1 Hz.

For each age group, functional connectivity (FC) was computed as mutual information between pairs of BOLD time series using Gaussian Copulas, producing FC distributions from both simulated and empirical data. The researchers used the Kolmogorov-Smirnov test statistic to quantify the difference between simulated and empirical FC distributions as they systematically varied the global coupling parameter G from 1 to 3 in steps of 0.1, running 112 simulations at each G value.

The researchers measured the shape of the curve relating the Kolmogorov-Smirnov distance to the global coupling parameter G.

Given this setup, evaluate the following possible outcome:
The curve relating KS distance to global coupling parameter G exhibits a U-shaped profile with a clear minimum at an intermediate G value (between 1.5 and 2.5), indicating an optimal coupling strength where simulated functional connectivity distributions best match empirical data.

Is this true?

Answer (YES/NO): NO